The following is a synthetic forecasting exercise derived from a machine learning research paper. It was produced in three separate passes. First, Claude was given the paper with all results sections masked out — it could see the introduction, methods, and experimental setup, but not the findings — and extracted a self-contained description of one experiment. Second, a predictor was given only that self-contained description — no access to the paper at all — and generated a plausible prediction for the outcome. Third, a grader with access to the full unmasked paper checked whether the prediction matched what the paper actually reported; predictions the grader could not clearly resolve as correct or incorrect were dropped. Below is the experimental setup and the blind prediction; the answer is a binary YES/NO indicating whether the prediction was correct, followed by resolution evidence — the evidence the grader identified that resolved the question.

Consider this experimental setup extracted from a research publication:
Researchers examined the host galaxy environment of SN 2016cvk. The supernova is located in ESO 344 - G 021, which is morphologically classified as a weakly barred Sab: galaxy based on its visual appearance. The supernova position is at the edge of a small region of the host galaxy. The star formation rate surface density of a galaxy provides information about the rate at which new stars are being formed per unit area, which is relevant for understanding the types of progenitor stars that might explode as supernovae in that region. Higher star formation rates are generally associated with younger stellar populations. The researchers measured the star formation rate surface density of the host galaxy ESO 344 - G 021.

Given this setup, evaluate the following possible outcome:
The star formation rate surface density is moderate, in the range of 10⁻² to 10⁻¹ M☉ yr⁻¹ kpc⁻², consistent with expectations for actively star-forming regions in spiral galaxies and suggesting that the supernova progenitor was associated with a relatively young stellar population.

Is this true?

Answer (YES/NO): NO